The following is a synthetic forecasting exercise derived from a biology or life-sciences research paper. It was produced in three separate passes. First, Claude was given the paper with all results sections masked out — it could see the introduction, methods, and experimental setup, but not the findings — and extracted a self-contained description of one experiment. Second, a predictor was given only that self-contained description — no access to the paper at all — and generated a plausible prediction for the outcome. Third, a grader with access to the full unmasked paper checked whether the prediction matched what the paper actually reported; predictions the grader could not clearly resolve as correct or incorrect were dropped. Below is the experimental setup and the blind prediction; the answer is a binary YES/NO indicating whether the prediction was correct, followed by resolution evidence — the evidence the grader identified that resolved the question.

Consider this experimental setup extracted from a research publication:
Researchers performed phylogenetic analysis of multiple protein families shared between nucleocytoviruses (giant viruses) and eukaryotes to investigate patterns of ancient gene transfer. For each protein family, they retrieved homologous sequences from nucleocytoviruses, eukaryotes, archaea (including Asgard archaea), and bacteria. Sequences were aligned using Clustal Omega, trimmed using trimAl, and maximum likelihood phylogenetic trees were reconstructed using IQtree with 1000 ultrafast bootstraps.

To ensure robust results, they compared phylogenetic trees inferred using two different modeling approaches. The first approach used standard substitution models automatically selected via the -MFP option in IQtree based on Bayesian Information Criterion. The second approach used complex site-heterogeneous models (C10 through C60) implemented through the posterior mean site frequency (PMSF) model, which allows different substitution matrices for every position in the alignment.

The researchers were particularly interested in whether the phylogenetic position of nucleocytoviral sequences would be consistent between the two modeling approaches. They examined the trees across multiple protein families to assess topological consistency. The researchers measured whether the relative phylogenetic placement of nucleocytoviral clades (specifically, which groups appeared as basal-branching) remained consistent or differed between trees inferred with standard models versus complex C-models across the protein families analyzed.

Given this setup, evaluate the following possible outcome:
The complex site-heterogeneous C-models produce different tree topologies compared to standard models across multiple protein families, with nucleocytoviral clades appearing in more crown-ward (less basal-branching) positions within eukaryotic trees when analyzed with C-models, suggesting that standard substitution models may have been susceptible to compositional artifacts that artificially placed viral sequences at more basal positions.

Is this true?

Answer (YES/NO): NO